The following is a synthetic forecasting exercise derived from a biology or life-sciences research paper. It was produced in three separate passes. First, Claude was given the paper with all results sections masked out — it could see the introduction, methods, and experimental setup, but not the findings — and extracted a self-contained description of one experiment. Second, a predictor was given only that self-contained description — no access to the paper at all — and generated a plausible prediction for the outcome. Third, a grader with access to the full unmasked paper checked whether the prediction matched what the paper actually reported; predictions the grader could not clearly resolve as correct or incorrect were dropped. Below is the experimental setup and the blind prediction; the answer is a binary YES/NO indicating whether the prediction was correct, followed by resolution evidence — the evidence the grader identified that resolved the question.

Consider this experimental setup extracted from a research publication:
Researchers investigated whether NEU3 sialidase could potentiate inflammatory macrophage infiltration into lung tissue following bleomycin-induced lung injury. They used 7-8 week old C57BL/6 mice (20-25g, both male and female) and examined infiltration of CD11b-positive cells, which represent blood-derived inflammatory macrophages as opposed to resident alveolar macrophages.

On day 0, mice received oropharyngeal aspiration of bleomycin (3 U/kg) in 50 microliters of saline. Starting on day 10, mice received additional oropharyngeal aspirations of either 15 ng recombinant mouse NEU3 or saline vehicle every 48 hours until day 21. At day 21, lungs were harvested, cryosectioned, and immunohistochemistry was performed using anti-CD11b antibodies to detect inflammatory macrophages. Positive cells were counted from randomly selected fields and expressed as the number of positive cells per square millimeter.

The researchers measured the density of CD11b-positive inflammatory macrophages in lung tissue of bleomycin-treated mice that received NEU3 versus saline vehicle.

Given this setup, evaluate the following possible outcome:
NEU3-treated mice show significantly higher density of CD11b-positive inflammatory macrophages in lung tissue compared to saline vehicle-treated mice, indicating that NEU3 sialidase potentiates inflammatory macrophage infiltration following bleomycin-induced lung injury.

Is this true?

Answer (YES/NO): NO